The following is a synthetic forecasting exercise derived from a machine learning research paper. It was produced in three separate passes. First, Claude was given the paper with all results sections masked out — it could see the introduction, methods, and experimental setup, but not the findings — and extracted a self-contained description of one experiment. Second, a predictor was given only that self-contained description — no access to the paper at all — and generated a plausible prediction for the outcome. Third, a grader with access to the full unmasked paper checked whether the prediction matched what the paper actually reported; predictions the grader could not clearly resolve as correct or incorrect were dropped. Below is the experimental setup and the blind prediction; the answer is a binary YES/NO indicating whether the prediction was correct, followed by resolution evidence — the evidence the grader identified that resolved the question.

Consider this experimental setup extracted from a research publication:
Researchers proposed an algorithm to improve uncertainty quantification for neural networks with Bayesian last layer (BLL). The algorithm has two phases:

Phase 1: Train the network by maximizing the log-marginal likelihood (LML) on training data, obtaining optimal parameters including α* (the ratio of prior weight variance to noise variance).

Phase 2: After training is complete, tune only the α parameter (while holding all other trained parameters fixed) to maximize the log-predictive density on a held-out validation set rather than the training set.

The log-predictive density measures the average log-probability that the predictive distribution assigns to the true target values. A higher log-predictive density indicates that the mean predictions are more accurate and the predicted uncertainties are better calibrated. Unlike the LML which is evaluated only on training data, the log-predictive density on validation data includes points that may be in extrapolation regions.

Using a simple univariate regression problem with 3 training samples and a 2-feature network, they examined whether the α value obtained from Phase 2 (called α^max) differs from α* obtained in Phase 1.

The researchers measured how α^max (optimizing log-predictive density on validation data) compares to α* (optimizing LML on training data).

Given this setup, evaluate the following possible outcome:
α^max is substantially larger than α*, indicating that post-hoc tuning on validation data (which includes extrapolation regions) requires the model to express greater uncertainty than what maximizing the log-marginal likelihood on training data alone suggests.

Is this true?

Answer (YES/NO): YES